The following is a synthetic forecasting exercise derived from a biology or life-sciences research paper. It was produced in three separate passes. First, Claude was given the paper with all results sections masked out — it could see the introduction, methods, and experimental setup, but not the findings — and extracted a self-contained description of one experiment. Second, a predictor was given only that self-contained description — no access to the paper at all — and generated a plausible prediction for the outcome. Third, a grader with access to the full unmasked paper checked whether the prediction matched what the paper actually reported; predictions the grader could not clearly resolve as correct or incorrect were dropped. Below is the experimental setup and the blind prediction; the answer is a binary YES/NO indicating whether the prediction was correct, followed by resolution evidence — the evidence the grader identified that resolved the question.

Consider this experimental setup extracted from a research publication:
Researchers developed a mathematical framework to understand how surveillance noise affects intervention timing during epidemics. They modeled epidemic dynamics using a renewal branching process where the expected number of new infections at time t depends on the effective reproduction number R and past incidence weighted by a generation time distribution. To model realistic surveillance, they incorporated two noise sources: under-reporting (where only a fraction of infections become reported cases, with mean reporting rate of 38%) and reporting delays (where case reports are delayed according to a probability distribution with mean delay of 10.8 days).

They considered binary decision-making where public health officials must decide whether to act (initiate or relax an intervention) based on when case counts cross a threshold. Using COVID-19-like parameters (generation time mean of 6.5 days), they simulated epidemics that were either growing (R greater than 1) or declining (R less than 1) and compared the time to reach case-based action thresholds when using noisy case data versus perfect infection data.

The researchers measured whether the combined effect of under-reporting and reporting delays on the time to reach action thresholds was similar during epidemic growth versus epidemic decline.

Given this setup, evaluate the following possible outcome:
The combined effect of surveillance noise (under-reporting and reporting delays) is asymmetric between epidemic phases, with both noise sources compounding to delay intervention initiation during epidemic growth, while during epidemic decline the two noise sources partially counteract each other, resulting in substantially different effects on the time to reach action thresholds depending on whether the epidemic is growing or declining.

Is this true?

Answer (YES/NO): YES